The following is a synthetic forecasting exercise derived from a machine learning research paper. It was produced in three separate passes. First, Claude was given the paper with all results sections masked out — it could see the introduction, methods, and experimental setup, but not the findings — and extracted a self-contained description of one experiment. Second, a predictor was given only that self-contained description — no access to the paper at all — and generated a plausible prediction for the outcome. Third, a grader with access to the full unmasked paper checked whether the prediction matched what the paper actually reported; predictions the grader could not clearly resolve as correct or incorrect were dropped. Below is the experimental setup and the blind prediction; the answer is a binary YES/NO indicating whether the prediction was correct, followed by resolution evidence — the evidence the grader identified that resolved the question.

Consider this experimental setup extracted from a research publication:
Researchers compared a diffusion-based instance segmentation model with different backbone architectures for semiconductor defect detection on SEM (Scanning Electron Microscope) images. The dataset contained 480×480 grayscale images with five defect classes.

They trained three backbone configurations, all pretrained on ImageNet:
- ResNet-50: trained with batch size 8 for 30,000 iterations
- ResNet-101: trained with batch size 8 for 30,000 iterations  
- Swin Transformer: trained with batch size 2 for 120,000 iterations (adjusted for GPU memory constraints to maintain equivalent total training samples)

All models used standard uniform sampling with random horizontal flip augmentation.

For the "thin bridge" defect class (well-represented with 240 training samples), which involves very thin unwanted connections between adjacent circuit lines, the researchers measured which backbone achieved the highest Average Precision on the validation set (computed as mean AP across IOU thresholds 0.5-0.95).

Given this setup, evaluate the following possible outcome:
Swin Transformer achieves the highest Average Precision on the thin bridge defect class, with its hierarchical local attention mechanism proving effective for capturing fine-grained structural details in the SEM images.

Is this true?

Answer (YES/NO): YES